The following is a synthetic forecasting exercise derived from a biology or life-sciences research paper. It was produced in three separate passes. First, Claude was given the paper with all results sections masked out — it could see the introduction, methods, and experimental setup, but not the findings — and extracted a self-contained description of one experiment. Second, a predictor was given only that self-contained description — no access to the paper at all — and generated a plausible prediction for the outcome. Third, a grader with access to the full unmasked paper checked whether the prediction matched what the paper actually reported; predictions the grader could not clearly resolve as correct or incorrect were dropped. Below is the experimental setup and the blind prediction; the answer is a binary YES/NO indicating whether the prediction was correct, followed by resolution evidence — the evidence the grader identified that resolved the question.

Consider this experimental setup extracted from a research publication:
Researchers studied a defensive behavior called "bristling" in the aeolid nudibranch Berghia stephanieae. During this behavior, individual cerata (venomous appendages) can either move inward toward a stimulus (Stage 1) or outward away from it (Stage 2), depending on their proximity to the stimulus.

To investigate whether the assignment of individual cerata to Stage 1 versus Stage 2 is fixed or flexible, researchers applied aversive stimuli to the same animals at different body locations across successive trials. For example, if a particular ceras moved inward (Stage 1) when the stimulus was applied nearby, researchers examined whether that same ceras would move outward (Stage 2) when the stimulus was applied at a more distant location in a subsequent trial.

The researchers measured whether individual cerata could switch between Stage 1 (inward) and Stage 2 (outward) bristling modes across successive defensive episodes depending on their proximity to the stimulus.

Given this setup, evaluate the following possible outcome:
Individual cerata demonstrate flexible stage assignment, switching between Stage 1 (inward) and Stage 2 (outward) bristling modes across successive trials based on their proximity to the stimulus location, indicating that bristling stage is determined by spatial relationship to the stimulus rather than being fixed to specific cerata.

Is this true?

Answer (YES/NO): YES